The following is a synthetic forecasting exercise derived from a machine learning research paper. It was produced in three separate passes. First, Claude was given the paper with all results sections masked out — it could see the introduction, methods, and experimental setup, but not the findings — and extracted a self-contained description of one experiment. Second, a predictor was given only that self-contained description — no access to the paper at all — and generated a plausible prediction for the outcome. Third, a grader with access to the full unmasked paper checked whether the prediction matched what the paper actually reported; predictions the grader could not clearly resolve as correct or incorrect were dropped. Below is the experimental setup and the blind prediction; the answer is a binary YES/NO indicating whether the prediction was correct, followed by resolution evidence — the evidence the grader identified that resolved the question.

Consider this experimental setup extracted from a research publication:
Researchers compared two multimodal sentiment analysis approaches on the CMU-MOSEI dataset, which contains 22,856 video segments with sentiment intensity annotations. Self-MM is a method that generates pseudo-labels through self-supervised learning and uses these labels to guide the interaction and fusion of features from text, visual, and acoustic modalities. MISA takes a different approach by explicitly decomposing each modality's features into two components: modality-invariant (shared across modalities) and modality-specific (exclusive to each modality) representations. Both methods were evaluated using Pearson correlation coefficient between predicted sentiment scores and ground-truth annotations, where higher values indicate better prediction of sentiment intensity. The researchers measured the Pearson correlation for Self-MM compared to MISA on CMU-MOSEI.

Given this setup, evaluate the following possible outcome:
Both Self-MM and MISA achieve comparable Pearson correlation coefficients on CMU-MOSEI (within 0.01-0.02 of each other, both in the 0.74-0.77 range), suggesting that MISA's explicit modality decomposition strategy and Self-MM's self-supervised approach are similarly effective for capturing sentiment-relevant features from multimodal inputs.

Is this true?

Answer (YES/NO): NO